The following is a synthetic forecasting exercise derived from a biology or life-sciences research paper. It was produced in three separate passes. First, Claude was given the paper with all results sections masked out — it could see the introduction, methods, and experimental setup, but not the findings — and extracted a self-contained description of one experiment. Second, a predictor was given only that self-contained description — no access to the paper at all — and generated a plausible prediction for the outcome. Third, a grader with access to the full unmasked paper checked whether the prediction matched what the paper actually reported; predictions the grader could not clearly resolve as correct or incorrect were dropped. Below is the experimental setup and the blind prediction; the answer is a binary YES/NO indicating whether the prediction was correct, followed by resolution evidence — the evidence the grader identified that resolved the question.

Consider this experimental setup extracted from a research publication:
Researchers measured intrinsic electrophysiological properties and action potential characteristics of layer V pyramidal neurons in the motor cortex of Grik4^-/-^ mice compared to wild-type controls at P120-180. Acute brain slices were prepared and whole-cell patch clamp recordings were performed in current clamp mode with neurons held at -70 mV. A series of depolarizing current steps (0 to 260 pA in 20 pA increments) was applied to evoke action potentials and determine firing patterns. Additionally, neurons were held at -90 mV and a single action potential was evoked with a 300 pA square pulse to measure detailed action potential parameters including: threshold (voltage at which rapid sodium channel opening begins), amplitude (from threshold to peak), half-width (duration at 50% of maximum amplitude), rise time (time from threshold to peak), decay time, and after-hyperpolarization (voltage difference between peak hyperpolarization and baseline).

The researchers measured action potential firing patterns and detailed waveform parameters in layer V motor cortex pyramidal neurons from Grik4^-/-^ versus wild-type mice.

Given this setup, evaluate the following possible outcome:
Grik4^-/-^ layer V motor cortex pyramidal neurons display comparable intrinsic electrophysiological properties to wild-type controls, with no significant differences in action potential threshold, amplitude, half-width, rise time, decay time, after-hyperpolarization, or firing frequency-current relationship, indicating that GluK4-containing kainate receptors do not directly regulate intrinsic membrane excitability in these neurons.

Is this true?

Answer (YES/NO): YES